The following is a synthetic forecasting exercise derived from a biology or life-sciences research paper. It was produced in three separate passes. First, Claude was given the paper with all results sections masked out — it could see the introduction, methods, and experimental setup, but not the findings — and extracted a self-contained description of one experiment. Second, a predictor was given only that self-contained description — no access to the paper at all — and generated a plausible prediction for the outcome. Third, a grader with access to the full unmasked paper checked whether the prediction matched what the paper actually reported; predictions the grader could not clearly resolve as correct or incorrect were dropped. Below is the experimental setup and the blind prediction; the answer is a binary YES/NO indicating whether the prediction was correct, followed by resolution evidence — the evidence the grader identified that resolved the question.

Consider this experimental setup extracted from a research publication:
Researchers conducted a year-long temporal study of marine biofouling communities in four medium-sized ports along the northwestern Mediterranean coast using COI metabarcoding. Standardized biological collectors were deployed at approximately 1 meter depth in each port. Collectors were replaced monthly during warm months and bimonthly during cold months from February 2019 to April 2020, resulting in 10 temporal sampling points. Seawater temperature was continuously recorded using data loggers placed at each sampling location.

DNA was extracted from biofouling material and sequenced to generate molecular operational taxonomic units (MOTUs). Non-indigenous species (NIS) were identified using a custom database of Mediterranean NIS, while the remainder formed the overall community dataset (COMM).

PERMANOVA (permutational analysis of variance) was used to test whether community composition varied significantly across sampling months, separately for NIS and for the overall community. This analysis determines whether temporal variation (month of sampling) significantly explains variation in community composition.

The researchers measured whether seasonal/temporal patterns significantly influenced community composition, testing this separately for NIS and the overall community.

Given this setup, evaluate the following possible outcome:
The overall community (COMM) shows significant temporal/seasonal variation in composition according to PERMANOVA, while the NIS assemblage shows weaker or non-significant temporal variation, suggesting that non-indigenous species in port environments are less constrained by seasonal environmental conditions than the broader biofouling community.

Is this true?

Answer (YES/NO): NO